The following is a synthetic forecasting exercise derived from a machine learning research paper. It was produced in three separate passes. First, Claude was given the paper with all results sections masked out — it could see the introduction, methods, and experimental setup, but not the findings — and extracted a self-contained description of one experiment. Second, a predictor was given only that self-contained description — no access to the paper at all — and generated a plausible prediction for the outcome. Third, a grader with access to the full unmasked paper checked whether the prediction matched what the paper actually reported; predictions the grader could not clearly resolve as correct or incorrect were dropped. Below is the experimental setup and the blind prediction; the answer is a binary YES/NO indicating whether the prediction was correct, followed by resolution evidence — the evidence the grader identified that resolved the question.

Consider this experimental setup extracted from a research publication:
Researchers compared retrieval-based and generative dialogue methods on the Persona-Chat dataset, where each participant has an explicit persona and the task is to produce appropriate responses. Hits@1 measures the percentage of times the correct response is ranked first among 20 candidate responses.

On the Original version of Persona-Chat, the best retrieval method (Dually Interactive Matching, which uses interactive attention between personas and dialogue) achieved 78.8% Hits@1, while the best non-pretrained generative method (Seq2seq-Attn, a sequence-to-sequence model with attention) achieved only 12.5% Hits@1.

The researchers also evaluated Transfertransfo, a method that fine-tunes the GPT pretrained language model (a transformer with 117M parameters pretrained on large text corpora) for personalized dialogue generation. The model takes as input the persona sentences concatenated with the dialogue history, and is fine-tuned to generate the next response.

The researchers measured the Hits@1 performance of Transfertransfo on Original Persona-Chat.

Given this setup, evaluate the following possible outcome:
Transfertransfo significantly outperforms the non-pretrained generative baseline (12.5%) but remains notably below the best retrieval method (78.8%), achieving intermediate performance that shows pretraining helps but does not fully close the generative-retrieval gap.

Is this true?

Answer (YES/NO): NO